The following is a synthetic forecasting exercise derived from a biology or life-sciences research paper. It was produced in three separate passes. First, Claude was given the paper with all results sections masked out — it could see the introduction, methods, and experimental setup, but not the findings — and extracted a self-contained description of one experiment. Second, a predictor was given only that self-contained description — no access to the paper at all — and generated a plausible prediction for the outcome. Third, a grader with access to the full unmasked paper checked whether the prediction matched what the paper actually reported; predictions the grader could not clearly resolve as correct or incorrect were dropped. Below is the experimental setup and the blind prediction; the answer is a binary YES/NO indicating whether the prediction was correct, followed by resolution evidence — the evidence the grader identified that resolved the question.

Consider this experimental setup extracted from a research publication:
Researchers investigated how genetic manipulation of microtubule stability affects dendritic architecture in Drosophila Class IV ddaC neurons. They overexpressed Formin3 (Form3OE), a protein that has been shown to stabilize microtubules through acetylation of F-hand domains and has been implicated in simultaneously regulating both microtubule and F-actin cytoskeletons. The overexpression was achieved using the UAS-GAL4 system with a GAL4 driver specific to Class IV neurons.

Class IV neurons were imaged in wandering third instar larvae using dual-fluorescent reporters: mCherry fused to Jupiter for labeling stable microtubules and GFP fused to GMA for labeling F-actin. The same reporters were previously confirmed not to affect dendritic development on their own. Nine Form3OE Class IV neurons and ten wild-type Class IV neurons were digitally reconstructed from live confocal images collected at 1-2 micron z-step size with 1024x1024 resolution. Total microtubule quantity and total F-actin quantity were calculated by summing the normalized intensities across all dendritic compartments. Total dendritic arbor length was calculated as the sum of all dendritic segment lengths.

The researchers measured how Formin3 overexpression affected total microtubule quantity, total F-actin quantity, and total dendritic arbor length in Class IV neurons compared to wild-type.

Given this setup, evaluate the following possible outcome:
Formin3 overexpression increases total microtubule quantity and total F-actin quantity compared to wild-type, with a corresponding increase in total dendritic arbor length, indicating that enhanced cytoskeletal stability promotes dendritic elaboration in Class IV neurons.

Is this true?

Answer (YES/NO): NO